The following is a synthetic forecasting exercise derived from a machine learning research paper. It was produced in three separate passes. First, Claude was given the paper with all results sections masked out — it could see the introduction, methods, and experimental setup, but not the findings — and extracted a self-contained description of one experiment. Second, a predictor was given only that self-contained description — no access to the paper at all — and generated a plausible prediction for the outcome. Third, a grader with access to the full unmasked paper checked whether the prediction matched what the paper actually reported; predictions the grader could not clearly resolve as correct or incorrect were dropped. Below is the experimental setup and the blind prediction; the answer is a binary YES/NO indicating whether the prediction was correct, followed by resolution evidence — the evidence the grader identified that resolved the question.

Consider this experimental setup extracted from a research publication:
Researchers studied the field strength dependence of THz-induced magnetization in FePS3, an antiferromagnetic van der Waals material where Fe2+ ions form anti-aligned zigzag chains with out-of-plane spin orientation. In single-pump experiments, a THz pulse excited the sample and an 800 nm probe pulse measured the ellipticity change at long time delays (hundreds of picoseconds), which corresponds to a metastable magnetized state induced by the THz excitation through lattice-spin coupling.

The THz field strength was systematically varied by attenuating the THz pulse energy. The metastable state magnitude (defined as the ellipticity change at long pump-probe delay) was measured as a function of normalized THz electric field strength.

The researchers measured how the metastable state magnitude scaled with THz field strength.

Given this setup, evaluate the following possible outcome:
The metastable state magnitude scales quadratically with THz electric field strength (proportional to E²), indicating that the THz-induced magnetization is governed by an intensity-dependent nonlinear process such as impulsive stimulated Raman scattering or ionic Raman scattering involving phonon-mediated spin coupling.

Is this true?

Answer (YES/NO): YES